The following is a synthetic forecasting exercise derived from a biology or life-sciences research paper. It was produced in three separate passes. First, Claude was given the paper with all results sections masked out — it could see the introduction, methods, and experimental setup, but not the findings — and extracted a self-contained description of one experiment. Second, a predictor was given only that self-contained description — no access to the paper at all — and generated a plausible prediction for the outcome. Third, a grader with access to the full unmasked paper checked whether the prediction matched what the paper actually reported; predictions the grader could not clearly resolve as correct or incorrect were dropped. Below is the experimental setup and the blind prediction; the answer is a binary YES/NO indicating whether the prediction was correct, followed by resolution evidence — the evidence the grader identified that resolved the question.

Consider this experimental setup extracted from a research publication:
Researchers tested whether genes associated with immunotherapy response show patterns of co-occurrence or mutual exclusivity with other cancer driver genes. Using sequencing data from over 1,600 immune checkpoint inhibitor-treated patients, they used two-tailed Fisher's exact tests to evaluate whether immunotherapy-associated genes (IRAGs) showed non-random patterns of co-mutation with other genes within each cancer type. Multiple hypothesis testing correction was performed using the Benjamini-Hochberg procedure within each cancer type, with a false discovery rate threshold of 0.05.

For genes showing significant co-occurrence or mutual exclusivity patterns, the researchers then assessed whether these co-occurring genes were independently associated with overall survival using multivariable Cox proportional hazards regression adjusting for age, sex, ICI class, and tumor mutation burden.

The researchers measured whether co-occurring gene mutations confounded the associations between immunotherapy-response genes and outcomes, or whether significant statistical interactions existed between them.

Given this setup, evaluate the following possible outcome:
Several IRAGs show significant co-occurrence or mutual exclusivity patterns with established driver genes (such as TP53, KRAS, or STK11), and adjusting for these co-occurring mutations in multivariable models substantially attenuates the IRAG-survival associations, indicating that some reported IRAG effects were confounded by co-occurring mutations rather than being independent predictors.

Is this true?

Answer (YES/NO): NO